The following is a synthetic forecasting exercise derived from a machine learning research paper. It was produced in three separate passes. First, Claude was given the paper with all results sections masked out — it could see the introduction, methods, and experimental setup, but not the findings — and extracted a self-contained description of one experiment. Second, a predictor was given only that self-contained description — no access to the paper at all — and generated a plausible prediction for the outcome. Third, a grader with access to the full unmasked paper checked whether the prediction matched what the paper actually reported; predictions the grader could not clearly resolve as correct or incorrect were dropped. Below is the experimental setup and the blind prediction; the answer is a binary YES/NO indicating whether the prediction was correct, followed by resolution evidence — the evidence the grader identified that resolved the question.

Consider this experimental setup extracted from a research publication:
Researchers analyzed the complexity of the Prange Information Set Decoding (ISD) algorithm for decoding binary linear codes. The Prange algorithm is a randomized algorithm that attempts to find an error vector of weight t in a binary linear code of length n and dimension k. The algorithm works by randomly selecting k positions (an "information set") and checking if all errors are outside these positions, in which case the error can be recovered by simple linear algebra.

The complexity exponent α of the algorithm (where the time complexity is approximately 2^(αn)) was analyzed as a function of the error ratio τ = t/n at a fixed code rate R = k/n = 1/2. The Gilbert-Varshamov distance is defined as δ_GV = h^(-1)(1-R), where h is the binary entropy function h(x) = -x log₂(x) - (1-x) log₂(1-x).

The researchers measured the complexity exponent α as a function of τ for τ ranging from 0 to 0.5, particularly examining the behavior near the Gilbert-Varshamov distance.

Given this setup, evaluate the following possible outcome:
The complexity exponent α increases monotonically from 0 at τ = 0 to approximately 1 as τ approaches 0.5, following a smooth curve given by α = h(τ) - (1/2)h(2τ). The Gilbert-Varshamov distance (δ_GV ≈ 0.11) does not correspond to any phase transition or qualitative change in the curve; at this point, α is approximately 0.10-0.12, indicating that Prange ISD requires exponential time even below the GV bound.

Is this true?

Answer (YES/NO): NO